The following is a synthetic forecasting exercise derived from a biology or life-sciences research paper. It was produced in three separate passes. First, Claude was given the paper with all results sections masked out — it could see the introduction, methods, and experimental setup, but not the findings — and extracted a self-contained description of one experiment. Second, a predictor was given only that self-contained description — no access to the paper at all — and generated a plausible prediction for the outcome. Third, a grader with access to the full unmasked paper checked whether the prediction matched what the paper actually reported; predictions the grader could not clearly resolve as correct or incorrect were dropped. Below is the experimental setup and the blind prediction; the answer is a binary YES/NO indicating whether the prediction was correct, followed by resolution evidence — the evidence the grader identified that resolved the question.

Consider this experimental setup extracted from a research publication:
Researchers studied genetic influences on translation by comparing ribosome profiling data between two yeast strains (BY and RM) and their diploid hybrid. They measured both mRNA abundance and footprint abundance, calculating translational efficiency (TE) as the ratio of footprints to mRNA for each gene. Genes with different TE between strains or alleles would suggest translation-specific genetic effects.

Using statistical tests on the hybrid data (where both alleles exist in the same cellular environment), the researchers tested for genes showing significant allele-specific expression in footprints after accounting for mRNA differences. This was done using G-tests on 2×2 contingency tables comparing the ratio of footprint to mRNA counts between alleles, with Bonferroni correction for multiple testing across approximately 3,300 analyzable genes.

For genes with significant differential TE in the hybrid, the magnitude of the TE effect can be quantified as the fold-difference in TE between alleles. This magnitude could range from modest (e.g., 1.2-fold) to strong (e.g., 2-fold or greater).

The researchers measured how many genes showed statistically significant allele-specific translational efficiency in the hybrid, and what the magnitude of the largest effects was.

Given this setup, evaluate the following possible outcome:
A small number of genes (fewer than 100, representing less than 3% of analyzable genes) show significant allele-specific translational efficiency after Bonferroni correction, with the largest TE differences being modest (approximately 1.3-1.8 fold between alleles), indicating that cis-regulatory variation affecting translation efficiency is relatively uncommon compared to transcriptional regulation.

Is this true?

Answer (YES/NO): NO